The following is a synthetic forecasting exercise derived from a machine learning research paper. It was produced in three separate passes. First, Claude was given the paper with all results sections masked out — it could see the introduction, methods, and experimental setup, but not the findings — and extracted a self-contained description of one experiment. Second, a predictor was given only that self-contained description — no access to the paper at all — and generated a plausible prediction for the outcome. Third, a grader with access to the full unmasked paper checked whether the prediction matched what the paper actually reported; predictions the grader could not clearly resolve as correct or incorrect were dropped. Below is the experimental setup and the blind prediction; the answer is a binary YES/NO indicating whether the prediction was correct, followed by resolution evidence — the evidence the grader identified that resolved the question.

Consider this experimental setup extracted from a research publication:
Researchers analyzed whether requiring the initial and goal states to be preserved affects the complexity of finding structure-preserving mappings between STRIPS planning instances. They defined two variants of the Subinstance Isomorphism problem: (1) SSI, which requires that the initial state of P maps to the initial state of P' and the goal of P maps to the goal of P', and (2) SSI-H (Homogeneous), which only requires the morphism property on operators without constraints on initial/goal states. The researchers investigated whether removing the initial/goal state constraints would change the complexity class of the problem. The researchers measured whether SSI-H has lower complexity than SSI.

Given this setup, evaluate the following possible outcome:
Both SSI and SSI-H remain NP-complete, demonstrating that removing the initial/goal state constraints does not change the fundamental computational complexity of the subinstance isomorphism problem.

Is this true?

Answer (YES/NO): YES